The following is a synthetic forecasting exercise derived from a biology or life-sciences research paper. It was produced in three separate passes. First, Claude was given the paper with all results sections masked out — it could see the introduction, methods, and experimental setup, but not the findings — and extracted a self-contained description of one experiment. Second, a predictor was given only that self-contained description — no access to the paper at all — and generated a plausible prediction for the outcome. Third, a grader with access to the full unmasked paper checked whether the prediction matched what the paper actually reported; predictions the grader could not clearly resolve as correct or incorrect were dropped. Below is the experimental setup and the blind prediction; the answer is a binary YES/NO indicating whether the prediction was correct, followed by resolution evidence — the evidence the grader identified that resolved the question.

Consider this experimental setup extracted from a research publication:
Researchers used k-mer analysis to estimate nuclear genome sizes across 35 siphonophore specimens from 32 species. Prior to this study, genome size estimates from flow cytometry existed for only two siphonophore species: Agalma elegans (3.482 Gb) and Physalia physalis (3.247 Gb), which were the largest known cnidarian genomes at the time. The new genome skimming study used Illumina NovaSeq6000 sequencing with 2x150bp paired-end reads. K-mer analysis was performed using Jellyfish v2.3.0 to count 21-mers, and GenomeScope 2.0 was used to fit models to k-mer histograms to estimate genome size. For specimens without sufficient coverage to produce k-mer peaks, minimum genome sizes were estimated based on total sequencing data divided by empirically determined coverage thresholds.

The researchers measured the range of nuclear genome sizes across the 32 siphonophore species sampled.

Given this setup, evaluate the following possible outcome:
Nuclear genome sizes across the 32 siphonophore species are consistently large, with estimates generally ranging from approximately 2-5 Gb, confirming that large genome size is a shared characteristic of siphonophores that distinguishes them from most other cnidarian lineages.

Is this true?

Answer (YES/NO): NO